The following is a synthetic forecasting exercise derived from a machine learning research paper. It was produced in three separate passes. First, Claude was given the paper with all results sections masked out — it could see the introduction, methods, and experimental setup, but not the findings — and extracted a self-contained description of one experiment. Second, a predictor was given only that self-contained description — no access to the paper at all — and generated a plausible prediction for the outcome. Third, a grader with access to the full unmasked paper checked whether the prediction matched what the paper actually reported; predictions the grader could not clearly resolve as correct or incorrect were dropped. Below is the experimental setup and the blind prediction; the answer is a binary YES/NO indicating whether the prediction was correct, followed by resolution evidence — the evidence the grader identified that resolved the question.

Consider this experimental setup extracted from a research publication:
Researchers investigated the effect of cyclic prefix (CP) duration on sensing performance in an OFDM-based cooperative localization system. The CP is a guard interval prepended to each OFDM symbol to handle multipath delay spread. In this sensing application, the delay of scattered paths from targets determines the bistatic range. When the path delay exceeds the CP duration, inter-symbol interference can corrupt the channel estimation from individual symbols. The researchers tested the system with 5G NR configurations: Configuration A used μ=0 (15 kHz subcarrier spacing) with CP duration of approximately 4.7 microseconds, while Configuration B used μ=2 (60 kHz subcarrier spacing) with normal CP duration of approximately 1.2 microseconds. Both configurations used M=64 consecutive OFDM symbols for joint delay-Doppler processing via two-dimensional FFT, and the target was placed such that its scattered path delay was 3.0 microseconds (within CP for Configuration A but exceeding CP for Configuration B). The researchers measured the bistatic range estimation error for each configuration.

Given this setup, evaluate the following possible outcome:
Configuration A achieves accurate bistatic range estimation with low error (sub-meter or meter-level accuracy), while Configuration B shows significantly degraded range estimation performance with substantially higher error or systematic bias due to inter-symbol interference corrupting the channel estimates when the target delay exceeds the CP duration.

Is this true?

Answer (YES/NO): NO